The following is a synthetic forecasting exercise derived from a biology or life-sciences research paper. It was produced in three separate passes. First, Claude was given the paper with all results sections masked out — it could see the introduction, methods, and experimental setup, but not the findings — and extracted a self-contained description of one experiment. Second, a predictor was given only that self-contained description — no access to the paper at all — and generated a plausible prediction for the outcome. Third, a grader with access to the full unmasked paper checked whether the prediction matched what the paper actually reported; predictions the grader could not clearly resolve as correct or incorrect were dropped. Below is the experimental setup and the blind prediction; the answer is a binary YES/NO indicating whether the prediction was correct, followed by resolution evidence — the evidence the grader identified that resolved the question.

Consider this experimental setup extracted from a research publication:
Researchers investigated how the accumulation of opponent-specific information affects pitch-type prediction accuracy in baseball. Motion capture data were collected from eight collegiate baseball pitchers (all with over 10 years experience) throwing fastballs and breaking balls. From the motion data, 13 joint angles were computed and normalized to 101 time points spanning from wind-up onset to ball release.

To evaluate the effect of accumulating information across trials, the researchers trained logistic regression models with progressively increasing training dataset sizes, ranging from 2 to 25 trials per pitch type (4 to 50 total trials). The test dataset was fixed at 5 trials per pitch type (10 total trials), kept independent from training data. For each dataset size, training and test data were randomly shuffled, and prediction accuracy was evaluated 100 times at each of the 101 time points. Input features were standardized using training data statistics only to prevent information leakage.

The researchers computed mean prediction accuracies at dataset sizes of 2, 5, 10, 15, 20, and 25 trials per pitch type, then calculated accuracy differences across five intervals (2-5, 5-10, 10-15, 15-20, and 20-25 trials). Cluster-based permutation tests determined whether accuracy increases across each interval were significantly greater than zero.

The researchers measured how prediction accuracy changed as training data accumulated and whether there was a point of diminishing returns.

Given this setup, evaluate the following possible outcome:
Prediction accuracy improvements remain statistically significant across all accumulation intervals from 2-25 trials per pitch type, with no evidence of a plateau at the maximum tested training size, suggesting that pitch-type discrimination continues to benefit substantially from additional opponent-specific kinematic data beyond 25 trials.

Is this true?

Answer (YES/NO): NO